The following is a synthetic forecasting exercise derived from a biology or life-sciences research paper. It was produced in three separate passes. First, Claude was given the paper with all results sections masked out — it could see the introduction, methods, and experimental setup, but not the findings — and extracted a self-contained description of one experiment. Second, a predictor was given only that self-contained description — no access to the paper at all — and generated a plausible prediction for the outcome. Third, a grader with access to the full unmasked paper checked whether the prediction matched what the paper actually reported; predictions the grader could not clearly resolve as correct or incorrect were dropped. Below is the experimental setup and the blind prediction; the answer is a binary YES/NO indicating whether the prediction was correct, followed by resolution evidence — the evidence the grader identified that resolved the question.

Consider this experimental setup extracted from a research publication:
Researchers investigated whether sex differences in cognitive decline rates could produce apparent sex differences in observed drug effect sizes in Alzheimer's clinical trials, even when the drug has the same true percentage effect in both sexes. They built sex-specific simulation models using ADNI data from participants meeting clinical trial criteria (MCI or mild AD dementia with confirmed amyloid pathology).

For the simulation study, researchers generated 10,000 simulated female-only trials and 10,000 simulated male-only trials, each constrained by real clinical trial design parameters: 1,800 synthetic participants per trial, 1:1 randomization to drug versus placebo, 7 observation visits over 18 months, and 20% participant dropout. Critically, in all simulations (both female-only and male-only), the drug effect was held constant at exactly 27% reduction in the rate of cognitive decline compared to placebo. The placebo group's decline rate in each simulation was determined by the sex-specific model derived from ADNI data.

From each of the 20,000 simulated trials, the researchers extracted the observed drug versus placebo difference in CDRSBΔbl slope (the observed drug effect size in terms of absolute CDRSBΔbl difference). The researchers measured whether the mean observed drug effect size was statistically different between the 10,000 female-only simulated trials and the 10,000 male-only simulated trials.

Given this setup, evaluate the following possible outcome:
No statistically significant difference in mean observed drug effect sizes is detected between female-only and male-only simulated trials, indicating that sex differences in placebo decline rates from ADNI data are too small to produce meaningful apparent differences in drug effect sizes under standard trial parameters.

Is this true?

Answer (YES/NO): NO